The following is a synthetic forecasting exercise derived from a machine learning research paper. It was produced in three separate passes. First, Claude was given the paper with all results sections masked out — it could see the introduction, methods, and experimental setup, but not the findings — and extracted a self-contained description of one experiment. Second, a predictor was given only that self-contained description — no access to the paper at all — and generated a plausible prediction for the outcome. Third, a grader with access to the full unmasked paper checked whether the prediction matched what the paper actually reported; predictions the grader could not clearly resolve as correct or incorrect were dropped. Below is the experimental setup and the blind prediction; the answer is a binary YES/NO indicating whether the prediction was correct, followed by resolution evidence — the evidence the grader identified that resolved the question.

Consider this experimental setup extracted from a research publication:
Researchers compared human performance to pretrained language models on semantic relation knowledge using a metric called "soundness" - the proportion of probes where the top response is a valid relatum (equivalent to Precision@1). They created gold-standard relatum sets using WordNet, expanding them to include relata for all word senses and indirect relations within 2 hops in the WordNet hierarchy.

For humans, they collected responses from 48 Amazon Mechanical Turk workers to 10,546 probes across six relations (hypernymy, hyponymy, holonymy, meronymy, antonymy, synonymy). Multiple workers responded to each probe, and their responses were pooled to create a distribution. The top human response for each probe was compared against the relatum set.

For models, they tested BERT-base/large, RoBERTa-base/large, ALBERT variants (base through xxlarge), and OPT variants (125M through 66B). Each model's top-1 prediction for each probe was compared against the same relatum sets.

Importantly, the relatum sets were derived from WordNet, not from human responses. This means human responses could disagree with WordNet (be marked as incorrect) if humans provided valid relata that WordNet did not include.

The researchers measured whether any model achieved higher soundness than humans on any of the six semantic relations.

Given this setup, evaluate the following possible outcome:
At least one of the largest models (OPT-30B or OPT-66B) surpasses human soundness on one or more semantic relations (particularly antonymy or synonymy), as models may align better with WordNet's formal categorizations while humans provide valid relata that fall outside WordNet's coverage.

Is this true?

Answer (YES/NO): NO